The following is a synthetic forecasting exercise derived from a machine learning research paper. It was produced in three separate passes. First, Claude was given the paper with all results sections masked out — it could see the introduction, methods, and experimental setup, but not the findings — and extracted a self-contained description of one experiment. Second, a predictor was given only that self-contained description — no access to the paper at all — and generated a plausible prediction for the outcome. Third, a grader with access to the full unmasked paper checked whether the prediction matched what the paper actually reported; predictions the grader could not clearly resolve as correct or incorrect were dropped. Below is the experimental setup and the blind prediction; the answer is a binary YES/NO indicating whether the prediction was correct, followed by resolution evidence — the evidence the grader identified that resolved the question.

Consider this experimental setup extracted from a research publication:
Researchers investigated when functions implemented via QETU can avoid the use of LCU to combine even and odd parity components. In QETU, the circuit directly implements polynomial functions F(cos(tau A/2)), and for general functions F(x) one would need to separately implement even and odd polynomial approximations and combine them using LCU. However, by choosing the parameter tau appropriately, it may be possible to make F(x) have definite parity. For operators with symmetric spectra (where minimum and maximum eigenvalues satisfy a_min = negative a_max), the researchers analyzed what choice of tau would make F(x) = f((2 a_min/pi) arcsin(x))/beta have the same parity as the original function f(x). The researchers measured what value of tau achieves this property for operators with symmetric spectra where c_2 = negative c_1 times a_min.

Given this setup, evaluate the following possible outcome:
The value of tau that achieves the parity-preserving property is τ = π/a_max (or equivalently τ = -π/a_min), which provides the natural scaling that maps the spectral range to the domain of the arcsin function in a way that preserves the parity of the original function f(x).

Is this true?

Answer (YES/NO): NO